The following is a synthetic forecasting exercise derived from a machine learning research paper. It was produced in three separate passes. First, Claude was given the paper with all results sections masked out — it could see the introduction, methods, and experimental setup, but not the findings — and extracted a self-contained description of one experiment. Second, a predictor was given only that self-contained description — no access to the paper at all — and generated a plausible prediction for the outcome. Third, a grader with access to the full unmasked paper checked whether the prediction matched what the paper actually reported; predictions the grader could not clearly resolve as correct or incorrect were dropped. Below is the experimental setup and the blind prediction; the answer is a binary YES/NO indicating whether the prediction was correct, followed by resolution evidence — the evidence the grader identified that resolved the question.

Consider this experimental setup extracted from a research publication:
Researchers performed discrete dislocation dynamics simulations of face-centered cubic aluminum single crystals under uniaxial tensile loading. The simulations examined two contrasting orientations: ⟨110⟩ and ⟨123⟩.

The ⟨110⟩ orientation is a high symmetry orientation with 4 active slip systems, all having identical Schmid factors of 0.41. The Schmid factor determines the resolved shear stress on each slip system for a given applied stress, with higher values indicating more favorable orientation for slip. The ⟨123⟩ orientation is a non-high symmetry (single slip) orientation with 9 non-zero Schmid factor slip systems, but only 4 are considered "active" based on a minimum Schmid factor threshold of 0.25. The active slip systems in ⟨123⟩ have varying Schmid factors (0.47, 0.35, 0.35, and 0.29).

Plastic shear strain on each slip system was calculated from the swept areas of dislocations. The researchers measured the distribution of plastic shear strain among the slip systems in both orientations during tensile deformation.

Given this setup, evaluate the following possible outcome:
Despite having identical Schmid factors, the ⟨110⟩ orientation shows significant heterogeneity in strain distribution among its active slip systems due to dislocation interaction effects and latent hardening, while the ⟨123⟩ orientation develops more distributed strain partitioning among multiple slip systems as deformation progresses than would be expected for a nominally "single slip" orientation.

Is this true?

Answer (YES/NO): NO